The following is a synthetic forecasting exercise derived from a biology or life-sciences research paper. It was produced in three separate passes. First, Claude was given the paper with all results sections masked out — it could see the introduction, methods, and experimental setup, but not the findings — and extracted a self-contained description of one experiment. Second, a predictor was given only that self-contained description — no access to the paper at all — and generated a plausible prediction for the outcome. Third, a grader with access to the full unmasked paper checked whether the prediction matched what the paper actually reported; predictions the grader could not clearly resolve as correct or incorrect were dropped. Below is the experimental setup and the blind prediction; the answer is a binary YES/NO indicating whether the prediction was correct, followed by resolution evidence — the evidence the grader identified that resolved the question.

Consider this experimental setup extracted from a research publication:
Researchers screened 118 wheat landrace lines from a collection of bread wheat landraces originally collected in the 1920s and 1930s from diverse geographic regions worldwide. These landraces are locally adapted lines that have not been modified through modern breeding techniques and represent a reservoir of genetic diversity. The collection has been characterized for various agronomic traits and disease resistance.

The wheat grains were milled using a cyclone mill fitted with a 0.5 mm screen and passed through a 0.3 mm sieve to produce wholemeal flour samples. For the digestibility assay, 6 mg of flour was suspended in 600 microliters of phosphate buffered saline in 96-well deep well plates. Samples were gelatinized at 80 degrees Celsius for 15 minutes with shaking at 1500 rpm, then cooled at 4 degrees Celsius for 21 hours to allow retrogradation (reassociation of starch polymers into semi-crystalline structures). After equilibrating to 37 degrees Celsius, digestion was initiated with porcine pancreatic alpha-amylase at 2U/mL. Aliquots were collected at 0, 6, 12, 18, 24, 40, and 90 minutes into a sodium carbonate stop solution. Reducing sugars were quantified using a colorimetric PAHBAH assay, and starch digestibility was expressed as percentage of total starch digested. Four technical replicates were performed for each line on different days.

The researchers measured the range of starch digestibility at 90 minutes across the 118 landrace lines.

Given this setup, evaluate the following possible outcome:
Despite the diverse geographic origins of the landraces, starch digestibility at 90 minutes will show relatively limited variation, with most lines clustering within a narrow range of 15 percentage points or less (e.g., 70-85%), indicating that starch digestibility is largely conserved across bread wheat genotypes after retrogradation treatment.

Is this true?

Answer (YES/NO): NO